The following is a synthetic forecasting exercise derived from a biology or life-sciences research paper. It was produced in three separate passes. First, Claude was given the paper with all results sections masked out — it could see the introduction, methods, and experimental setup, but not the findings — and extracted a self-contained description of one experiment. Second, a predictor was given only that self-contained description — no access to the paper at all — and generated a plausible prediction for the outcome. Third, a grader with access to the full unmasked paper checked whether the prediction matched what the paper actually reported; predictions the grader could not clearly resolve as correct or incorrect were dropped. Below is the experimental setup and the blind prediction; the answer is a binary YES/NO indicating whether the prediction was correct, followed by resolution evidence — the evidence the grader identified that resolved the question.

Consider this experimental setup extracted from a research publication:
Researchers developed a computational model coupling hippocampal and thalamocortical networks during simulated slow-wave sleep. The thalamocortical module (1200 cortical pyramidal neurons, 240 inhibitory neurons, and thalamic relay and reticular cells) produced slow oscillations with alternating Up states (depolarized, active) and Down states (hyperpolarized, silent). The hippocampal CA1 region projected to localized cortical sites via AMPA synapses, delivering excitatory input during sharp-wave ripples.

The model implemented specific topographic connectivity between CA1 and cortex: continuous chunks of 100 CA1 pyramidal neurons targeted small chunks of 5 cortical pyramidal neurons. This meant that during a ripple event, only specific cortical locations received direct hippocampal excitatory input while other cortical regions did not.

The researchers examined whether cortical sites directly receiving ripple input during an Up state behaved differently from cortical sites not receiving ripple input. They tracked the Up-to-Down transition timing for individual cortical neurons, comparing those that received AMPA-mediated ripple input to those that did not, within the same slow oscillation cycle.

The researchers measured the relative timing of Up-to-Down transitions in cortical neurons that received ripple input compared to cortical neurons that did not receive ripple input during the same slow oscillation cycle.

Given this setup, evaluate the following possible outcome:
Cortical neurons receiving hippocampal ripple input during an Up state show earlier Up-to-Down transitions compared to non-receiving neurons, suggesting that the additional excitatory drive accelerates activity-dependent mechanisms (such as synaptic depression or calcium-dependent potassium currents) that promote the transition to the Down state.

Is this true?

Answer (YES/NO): NO